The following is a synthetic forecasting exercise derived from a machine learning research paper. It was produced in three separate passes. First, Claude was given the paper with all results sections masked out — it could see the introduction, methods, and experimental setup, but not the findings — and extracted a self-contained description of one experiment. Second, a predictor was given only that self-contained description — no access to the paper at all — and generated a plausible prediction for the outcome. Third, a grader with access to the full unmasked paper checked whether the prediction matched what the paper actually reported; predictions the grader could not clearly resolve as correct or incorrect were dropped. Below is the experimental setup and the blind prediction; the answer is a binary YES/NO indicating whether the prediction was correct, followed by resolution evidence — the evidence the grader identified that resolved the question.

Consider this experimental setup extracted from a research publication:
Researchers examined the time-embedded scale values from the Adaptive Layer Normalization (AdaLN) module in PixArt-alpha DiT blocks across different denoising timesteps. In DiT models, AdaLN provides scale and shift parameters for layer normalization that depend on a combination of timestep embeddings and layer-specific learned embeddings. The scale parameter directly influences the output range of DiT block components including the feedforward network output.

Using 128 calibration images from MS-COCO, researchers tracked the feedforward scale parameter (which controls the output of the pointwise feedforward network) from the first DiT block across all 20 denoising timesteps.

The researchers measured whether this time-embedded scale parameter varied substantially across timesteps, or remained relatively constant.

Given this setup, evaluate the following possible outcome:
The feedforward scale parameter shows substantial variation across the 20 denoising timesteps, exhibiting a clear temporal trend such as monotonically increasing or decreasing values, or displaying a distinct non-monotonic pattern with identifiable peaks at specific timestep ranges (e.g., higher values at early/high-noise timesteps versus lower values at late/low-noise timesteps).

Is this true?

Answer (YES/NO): NO